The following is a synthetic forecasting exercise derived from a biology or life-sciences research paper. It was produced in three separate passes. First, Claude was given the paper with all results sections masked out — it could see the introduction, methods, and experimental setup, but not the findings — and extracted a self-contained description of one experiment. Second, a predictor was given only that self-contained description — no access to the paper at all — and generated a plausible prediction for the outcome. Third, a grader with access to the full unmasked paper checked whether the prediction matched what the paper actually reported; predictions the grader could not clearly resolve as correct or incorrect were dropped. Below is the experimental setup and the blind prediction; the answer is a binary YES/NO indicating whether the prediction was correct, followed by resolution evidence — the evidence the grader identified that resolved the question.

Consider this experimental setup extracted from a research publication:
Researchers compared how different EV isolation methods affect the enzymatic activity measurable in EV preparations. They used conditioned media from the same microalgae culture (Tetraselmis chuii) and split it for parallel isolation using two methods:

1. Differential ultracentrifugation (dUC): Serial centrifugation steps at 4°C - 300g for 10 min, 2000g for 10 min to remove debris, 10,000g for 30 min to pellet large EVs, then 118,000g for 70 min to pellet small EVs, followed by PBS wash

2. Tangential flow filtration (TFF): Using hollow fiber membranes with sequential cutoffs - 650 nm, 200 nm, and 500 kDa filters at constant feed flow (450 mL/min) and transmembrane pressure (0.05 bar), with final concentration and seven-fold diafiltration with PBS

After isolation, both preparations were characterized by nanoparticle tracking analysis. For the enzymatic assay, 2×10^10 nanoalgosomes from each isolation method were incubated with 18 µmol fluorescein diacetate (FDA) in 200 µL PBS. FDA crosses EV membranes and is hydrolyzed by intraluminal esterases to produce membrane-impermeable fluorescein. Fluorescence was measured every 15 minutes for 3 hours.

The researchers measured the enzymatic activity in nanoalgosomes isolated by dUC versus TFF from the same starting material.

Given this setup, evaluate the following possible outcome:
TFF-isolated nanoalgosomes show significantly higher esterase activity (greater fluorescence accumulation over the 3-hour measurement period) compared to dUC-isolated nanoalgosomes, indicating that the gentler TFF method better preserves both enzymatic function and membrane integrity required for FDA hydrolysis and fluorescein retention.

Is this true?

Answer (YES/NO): NO